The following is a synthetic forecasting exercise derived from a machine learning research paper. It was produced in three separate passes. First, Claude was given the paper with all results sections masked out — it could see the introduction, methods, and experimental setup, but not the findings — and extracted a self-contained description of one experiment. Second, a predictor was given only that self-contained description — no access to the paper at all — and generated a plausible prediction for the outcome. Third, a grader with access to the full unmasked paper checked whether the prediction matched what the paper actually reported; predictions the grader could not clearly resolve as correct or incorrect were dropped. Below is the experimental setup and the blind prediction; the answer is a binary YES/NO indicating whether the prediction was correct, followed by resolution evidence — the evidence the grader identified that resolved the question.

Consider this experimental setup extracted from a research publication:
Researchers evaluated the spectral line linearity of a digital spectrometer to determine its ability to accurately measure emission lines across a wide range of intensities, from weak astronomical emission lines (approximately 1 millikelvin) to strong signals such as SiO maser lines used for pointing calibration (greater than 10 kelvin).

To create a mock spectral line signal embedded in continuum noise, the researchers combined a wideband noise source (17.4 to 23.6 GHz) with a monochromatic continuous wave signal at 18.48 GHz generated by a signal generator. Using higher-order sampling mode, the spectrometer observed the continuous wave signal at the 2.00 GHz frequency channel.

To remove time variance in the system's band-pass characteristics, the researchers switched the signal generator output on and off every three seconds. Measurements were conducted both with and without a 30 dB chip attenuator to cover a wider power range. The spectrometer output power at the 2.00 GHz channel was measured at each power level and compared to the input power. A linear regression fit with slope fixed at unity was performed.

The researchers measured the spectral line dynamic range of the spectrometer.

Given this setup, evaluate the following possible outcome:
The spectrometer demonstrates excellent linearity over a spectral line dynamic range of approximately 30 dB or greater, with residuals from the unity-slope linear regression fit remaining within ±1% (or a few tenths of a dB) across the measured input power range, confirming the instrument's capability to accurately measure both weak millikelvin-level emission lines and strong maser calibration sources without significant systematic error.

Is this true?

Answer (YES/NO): NO